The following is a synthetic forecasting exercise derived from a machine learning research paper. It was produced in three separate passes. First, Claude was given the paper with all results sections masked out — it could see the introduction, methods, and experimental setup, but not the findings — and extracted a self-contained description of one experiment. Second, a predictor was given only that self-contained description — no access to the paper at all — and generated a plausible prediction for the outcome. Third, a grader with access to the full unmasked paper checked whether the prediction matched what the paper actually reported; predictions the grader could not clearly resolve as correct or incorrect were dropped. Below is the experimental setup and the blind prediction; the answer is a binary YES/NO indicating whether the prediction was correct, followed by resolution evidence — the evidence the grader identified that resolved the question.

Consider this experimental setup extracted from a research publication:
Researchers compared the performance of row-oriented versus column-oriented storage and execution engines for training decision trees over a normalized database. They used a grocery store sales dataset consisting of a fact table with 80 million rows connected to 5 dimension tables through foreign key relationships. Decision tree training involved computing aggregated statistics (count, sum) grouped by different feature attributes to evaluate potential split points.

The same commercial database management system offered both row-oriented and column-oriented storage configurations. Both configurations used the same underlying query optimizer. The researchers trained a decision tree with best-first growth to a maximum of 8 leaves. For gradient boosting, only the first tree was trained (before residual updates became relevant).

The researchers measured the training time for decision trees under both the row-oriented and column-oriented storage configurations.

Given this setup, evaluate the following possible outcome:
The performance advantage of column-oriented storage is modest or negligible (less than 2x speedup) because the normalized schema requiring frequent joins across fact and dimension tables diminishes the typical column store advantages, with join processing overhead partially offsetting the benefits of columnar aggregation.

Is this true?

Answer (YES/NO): NO